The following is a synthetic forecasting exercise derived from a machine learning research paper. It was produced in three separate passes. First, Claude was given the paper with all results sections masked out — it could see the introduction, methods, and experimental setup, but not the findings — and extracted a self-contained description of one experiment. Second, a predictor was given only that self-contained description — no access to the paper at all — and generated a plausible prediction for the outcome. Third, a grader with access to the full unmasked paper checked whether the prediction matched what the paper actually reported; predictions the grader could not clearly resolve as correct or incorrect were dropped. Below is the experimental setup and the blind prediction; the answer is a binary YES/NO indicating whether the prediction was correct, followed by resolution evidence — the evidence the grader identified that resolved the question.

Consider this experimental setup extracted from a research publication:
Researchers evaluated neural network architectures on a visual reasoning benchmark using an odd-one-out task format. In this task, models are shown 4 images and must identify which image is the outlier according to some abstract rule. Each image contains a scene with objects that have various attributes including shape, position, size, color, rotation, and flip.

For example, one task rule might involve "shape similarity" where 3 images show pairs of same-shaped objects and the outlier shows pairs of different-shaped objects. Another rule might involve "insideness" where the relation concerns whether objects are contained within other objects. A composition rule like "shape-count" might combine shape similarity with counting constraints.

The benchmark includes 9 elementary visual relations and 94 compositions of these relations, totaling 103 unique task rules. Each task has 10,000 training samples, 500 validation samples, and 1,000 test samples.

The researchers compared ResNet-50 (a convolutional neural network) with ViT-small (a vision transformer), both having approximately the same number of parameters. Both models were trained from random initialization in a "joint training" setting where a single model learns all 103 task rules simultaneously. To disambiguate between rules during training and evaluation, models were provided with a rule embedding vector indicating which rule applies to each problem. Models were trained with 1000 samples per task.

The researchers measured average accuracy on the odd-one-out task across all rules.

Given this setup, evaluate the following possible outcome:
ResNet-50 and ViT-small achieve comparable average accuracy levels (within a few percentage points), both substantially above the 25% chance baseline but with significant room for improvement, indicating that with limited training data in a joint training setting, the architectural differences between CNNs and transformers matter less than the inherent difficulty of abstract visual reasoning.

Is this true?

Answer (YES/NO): NO